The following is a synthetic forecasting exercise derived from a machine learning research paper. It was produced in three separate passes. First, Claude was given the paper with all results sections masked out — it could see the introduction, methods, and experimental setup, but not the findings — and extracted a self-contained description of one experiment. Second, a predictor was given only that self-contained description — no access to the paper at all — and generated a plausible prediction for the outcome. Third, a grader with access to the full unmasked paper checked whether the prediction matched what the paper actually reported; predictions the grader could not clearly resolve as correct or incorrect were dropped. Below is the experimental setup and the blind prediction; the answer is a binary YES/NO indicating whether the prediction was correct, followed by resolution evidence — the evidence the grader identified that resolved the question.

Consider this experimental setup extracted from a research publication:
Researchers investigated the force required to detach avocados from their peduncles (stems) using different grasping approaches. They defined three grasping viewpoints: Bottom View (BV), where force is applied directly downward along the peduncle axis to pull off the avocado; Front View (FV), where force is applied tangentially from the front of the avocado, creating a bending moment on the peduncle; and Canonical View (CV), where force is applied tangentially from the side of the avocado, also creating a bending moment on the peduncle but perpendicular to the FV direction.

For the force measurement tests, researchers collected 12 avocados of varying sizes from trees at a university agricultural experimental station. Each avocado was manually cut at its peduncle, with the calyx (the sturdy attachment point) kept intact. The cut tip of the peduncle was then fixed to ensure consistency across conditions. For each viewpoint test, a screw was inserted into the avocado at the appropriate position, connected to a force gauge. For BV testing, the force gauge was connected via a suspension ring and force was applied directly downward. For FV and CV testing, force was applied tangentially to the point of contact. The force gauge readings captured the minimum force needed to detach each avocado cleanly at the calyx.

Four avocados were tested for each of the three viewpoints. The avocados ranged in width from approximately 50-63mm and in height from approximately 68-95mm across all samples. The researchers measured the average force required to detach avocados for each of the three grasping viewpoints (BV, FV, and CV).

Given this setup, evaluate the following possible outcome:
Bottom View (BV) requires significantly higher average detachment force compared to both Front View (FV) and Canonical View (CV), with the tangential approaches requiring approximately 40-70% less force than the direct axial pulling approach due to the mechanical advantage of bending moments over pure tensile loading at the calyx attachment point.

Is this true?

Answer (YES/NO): YES